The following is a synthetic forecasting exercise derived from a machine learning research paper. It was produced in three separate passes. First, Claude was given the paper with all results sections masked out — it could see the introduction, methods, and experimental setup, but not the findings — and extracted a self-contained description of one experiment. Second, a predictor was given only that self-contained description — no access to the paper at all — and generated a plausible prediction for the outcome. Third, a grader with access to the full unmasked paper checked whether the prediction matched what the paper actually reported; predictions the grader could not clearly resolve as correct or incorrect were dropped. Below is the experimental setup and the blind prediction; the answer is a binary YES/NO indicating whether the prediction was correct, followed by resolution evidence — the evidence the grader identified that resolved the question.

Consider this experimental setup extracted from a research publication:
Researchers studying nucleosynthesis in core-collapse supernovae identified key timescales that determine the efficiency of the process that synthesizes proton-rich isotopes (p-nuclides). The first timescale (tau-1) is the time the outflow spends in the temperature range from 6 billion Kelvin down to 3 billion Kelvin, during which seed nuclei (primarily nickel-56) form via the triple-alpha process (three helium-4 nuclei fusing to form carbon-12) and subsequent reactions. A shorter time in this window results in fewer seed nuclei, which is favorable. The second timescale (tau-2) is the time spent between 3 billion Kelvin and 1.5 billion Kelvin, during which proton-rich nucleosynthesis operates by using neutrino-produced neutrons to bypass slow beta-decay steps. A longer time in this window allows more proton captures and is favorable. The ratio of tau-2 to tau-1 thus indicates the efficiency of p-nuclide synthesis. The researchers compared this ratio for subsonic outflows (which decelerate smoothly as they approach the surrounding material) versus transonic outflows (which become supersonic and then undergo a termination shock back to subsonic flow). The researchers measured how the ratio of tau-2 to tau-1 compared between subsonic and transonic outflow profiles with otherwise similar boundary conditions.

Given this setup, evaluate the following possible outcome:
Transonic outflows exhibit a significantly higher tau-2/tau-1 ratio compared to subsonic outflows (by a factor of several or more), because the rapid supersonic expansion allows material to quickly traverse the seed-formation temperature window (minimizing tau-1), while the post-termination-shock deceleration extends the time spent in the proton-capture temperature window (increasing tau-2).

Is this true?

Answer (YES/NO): NO